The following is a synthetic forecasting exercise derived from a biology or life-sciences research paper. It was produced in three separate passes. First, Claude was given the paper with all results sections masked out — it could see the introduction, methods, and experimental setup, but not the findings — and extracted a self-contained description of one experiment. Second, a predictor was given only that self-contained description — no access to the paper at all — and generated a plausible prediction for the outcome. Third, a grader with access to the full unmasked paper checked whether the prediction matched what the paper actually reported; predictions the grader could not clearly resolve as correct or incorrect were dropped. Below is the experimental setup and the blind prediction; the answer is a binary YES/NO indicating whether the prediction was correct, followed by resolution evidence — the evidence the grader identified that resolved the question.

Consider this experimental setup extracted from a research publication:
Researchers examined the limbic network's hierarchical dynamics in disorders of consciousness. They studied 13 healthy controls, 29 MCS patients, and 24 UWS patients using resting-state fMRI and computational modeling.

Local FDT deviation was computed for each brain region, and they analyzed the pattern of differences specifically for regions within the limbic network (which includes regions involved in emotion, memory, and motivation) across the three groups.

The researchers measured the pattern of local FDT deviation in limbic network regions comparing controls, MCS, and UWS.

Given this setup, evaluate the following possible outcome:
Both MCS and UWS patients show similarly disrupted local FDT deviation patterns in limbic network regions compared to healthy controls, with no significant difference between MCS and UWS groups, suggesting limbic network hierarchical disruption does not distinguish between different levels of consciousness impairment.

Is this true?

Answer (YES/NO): YES